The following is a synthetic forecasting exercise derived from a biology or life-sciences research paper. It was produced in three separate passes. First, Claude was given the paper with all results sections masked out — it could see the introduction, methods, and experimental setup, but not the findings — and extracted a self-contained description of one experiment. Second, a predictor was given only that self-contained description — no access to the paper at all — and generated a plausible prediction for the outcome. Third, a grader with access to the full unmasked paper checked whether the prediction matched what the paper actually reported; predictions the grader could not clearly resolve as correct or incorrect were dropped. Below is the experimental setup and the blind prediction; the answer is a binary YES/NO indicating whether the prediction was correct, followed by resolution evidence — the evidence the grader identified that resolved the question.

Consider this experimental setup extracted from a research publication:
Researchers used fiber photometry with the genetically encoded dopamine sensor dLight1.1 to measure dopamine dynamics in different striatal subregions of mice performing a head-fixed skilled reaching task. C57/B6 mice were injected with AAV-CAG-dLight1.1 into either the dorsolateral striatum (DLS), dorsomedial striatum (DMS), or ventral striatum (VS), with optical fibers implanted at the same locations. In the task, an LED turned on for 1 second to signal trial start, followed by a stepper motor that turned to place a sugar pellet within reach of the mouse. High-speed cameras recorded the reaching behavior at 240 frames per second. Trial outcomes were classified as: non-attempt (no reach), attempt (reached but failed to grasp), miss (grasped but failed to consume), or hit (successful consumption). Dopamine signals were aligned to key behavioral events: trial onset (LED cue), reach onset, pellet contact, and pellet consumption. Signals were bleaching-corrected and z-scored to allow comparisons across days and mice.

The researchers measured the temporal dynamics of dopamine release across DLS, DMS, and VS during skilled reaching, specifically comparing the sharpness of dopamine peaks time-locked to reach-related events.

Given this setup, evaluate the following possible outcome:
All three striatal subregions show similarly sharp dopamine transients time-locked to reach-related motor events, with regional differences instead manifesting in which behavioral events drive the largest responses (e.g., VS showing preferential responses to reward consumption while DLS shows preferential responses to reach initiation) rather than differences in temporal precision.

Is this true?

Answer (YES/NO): NO